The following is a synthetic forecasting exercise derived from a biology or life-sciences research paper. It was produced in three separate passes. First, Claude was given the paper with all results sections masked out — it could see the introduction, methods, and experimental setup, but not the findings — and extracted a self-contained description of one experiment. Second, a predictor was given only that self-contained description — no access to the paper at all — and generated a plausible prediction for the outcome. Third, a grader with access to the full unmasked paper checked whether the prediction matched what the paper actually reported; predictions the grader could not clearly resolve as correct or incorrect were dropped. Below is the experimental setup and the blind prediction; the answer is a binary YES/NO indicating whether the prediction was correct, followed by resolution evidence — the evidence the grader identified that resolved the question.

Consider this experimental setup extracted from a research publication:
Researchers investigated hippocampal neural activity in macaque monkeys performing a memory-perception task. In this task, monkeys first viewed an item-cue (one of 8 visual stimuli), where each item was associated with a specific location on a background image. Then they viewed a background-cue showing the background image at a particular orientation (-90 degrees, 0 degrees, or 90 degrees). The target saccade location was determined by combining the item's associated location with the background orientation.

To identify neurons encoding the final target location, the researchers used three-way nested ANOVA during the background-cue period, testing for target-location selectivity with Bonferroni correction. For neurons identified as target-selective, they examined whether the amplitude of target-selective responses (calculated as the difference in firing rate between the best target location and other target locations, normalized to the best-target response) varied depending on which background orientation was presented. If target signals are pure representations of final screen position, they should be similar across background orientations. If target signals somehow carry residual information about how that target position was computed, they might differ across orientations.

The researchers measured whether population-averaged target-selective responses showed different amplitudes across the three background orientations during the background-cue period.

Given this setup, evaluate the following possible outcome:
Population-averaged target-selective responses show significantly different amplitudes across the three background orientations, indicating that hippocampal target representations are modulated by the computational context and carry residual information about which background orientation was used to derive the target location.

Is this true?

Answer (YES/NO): YES